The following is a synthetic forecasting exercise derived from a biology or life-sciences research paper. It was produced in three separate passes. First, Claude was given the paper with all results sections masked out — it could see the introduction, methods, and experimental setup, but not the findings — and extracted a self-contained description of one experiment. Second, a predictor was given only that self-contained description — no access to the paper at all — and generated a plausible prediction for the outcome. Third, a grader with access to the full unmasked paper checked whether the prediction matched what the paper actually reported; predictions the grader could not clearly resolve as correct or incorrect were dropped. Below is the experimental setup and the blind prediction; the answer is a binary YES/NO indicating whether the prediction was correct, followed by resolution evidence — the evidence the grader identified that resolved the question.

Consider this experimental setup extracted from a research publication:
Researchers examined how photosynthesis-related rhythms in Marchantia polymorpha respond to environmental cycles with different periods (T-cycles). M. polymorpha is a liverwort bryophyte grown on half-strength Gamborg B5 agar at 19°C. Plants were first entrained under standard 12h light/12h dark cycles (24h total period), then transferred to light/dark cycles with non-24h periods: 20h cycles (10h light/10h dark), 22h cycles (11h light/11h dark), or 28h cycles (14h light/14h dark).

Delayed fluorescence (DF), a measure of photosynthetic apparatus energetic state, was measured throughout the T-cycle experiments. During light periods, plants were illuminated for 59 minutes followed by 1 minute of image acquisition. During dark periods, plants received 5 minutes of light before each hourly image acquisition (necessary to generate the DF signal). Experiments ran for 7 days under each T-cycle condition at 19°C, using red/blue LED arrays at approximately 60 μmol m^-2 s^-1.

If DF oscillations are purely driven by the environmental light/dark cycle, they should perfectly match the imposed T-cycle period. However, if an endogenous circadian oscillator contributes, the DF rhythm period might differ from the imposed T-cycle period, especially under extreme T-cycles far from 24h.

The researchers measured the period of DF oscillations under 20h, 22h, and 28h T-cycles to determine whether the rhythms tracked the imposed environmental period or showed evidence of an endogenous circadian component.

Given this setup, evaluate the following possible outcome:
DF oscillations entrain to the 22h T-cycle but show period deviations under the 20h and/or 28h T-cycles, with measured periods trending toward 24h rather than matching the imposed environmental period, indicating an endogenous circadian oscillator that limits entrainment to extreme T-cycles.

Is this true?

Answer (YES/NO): NO